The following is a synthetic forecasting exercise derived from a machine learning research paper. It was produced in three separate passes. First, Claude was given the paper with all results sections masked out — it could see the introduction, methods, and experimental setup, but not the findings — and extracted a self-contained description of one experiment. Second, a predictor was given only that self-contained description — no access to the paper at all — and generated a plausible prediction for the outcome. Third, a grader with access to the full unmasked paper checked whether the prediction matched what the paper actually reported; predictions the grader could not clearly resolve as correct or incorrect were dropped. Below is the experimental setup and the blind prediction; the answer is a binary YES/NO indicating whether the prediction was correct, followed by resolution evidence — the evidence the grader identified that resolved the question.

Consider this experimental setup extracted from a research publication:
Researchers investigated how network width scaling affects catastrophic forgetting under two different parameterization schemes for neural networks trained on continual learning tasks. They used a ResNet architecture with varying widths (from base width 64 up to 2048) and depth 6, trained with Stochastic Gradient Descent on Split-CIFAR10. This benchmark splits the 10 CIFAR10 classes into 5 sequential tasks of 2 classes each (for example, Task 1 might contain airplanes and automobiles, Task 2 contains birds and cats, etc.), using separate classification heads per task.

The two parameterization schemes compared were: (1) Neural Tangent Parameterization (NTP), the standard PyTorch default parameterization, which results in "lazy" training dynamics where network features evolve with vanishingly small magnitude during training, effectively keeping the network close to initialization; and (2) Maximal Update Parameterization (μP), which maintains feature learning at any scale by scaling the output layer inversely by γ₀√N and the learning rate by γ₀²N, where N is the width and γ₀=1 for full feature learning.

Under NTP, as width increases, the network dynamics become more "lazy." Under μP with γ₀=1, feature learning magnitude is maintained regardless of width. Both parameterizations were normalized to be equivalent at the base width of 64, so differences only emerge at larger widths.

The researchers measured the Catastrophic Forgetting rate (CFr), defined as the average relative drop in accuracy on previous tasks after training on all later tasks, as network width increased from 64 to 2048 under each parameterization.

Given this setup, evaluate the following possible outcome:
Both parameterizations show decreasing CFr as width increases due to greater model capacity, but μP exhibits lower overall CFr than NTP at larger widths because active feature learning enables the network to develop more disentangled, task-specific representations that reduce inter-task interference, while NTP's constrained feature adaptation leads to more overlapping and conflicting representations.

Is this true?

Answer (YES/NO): NO